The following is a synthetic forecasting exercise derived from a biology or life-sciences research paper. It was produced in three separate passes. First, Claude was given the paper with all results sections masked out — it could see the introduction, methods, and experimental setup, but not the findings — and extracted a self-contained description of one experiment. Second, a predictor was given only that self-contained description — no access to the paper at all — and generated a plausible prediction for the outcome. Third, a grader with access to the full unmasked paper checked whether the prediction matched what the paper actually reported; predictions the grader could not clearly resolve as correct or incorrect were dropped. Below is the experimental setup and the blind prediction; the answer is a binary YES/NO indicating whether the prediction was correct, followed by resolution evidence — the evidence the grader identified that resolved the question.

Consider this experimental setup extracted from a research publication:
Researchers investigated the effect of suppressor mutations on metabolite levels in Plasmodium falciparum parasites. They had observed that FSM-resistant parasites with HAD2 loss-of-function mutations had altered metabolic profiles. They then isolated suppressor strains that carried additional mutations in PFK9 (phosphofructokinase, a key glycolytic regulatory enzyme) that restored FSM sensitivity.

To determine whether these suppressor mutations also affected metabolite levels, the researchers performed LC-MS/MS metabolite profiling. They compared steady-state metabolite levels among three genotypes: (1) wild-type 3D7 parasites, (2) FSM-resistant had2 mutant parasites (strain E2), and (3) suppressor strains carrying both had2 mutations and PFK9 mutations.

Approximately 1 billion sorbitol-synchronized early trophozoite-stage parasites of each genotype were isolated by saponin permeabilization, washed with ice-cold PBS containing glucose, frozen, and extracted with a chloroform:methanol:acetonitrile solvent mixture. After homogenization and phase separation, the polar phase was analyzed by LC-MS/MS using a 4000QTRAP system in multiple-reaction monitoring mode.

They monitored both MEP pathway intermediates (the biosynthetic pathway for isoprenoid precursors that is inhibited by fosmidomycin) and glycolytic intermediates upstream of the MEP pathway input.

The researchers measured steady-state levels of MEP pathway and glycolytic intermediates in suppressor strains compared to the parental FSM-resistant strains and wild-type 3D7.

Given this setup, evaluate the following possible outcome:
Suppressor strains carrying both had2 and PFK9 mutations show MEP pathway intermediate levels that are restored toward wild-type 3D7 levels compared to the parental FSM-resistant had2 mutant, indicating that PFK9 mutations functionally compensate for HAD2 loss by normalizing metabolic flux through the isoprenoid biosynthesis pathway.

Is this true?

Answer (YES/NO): YES